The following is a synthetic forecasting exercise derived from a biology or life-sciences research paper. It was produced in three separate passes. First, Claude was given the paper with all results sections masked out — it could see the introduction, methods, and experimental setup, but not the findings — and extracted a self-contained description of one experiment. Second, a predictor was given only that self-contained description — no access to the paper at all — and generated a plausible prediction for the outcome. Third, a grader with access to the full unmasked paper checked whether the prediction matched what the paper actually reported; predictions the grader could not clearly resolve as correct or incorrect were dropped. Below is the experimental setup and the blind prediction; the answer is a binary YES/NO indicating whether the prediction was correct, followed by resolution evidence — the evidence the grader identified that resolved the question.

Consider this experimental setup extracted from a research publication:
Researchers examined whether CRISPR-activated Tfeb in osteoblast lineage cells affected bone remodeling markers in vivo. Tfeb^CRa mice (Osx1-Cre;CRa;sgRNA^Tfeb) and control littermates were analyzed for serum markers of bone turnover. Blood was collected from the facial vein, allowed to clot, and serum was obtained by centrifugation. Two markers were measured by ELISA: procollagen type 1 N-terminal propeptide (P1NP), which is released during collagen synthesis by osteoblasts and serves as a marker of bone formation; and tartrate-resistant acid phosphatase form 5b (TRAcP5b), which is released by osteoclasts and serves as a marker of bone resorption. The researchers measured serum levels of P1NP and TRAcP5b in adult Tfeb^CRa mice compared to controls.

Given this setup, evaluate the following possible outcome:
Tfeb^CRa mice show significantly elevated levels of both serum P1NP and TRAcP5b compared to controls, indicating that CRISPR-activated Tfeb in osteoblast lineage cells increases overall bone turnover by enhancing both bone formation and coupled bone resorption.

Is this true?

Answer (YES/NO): YES